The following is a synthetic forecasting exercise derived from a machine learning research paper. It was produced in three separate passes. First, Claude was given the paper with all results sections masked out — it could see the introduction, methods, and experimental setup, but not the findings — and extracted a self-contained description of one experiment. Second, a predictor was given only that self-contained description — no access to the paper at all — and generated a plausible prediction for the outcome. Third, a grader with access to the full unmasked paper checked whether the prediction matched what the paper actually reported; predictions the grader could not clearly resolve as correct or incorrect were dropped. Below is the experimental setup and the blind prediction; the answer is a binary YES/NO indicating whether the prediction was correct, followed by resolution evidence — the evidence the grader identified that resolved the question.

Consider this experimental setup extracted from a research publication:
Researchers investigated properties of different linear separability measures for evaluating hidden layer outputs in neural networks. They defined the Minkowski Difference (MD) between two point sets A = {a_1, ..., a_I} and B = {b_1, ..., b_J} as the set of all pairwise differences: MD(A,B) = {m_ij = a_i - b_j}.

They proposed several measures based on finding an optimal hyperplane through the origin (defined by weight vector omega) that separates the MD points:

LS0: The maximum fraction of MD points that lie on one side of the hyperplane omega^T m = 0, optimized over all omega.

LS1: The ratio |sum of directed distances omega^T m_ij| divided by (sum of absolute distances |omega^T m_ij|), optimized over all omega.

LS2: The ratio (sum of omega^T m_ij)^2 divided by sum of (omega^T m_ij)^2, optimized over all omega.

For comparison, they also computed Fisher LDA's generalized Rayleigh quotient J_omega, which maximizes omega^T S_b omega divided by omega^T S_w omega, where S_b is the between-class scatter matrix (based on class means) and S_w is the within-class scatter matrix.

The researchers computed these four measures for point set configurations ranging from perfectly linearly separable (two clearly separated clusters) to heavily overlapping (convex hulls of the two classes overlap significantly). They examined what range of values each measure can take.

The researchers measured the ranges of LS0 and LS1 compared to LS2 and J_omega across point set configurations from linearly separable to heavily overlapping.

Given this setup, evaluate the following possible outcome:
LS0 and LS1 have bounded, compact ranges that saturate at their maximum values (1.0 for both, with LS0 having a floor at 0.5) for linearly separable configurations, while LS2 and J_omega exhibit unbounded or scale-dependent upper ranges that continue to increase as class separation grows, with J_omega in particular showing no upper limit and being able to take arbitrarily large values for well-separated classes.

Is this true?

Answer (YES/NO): NO